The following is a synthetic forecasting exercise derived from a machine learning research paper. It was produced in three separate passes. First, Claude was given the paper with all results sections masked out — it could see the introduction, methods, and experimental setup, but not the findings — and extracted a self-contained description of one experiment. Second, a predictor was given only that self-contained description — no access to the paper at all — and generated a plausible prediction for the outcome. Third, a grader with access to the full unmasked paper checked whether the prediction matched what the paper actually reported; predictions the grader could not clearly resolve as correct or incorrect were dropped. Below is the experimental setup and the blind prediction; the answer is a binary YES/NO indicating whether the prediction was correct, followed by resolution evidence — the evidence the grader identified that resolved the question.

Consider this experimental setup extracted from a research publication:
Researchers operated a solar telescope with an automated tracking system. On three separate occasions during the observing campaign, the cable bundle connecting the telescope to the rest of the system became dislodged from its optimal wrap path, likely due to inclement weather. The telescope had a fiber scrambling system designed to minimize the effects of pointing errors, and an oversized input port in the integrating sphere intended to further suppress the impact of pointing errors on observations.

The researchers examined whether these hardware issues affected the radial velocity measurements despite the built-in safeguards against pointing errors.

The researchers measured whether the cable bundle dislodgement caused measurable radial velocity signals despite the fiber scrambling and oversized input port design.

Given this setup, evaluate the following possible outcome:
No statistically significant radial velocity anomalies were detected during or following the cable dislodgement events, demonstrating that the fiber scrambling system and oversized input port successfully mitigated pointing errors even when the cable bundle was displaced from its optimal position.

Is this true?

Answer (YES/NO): NO